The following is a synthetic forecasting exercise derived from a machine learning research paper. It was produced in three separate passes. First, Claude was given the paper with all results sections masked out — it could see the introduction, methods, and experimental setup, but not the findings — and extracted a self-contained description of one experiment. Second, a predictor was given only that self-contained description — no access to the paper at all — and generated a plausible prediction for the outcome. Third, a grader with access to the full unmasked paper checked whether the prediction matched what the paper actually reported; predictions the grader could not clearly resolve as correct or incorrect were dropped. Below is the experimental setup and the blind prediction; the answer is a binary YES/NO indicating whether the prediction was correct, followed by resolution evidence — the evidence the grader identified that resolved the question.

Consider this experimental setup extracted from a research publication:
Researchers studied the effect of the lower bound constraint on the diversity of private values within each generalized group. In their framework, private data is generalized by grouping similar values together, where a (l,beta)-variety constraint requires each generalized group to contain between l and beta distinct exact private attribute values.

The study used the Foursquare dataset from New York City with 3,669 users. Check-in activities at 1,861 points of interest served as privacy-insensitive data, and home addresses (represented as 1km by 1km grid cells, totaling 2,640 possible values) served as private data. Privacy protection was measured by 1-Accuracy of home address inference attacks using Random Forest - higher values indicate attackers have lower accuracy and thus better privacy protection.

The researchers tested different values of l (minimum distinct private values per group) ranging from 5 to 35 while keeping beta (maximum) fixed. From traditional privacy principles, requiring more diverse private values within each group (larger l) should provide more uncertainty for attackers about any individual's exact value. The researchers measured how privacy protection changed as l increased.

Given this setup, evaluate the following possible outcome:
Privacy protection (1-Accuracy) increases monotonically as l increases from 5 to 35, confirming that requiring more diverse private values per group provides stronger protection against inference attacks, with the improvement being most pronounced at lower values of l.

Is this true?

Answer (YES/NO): NO